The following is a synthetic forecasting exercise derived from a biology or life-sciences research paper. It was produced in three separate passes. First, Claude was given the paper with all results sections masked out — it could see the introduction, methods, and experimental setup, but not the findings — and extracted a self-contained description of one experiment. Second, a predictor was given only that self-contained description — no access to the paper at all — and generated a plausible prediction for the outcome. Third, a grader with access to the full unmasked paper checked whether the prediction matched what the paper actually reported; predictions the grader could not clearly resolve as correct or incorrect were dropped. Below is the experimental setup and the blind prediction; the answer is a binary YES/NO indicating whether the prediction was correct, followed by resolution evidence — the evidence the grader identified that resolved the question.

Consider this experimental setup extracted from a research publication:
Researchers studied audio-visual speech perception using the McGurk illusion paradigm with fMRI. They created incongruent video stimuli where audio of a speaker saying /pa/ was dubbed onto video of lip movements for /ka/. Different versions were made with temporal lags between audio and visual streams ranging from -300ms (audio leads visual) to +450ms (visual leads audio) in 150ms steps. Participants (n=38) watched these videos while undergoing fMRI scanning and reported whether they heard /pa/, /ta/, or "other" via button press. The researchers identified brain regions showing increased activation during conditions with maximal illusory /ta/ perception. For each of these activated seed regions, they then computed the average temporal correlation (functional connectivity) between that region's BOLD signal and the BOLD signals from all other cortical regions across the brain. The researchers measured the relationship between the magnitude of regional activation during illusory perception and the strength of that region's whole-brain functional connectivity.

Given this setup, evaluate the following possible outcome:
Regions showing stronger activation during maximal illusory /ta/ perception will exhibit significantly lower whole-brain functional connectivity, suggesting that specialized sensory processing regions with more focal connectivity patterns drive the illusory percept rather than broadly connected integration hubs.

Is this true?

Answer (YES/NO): YES